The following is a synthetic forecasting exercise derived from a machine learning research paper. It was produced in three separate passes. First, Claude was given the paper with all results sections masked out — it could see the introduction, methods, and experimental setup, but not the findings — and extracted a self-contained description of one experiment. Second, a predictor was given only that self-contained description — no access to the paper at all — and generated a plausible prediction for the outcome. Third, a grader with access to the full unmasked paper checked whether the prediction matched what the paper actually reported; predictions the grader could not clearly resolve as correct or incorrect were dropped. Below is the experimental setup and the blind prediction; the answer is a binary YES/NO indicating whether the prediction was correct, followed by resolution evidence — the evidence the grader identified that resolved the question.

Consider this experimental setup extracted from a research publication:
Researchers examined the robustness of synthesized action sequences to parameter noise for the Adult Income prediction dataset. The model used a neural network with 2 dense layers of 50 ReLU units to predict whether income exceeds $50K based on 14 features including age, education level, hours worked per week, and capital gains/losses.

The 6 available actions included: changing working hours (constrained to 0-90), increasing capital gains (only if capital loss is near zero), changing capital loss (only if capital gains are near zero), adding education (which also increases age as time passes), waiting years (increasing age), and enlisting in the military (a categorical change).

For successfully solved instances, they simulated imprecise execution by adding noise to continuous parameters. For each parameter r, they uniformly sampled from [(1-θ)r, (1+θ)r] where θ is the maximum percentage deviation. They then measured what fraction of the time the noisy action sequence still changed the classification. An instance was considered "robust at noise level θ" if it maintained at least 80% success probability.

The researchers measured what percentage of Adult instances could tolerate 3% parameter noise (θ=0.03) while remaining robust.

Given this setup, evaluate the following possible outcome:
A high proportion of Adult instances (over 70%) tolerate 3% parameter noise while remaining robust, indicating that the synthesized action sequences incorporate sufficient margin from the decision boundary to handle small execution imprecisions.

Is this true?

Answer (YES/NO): NO